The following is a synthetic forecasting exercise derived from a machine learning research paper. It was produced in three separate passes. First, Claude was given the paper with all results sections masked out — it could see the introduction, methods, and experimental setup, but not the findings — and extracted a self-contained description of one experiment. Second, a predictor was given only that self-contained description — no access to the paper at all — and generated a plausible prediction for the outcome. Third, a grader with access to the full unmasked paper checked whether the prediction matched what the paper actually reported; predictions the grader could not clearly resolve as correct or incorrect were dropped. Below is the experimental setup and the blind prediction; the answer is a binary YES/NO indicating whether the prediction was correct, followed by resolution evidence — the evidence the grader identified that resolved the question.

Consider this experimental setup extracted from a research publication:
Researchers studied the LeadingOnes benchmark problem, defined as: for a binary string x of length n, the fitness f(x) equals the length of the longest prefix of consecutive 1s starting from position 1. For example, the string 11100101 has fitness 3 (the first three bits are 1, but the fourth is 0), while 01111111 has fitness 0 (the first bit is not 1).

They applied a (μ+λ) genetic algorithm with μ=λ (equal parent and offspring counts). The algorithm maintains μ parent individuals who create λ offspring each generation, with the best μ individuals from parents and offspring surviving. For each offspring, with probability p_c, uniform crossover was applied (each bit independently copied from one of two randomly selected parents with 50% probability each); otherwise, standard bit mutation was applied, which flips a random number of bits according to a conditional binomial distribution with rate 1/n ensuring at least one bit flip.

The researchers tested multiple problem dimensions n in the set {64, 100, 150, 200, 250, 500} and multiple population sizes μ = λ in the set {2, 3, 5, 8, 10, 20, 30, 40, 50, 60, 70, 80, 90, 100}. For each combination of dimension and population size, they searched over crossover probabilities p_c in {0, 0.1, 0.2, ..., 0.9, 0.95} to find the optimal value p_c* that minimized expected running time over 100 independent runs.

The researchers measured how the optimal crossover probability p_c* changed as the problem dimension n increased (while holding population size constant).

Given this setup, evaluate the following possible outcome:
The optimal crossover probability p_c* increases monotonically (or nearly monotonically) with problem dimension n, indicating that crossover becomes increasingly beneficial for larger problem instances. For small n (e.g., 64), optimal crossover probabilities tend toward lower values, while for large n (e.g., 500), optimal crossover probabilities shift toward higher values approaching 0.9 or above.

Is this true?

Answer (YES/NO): NO